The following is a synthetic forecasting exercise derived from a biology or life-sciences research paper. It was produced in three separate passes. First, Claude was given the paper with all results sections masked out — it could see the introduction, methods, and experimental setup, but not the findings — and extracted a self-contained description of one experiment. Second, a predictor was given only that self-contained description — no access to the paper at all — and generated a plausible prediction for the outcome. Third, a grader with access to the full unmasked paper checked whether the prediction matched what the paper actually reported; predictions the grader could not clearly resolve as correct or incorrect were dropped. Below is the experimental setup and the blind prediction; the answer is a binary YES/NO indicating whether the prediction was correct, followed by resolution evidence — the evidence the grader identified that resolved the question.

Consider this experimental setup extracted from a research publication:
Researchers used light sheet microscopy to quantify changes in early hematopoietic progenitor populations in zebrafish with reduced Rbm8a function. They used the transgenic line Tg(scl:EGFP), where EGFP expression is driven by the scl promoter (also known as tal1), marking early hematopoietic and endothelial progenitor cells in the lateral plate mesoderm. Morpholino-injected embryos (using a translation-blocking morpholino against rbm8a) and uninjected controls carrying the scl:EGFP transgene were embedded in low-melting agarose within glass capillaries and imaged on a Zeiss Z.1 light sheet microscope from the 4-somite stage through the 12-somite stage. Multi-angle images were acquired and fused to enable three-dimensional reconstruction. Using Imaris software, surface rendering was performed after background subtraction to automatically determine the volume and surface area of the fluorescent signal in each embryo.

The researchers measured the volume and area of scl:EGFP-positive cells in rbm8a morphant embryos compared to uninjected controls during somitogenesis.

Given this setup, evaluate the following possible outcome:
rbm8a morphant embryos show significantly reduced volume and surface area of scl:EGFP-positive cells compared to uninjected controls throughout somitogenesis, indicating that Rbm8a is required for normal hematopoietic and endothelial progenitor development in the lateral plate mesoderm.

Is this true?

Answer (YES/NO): YES